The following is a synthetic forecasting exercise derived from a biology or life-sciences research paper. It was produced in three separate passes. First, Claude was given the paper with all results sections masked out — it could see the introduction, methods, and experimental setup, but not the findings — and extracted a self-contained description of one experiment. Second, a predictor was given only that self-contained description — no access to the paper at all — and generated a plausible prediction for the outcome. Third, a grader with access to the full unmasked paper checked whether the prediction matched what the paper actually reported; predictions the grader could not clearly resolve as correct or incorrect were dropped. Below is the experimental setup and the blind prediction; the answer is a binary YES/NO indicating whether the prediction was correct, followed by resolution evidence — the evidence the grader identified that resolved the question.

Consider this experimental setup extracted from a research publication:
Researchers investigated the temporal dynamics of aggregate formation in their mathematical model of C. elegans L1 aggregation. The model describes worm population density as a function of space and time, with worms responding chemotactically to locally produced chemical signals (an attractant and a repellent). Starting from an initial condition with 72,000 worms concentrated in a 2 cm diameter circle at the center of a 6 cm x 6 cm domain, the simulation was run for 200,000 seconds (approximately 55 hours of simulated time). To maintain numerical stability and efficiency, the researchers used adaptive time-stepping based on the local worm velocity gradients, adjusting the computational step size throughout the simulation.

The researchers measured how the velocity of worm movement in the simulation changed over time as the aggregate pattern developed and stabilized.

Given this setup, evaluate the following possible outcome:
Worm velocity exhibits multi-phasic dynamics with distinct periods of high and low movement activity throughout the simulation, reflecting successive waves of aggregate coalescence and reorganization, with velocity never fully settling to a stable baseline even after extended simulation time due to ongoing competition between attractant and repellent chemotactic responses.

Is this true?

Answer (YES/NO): NO